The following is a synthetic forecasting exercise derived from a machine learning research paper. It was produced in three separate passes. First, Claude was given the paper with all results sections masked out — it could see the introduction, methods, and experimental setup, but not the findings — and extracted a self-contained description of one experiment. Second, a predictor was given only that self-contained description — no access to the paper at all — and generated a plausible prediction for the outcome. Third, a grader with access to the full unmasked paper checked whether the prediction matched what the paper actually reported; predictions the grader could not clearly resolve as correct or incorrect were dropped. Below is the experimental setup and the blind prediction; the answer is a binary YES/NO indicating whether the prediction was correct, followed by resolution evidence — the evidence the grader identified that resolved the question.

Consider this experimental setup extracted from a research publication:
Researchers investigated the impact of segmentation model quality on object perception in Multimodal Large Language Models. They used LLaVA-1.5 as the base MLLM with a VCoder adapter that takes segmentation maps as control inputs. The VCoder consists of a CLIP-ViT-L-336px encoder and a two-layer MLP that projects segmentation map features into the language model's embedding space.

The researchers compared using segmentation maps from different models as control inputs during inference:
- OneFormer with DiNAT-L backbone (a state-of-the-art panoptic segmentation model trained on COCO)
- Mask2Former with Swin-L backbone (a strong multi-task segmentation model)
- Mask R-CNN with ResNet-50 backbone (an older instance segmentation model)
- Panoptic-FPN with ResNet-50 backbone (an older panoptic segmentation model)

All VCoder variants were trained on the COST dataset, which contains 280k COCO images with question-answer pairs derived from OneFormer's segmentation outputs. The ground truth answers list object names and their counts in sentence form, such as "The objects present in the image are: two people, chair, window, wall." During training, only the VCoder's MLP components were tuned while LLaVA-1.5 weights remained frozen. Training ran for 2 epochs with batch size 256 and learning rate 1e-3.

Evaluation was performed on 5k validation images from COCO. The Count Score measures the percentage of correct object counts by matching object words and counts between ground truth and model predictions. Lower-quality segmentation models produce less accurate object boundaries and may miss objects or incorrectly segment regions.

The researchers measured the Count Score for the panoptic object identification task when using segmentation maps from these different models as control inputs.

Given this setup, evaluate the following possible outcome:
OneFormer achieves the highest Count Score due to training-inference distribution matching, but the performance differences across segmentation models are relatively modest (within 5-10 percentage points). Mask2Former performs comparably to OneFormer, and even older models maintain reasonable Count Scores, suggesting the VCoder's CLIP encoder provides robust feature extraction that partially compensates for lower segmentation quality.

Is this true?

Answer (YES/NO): NO